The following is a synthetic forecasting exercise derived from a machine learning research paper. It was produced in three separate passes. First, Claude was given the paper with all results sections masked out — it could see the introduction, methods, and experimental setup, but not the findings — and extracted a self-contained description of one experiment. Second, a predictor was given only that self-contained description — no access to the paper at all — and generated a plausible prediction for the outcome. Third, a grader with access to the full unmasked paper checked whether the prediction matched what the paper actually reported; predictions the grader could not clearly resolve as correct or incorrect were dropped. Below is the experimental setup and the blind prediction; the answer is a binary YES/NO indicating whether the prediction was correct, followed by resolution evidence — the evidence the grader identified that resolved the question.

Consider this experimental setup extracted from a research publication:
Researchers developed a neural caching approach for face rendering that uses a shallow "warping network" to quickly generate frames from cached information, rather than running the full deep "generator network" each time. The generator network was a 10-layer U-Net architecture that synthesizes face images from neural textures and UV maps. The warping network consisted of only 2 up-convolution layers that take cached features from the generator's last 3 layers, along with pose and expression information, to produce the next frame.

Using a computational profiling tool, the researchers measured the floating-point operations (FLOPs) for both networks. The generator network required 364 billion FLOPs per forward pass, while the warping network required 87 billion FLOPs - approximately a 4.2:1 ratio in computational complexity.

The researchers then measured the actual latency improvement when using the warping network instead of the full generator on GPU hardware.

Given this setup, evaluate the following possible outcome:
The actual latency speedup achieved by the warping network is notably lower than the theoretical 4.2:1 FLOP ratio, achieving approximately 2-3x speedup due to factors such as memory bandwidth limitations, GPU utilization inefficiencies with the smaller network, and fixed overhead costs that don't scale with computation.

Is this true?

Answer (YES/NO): NO